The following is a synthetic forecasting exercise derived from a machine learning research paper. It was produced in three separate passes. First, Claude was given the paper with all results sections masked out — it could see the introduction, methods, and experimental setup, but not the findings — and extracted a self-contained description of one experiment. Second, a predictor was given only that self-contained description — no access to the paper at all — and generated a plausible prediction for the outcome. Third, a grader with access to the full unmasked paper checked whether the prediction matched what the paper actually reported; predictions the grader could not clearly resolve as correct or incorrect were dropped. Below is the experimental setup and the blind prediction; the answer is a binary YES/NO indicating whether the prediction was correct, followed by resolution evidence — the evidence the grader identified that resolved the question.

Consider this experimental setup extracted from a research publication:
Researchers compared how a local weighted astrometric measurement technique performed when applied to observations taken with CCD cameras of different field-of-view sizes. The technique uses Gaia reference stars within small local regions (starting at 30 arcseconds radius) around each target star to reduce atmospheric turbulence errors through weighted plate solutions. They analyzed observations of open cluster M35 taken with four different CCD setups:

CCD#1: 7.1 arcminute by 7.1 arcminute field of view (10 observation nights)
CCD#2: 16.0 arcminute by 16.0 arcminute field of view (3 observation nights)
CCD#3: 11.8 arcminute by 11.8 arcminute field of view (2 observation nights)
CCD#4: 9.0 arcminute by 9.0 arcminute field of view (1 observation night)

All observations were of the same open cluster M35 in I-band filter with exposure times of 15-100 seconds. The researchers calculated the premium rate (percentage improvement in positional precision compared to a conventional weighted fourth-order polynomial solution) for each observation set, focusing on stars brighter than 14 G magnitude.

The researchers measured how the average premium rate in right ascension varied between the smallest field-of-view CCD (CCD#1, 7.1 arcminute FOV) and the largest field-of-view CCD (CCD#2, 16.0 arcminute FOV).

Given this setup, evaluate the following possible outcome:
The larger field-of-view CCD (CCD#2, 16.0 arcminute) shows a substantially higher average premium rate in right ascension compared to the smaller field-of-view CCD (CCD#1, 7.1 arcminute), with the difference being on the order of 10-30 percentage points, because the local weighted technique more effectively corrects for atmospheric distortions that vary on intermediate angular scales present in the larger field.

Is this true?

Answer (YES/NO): NO